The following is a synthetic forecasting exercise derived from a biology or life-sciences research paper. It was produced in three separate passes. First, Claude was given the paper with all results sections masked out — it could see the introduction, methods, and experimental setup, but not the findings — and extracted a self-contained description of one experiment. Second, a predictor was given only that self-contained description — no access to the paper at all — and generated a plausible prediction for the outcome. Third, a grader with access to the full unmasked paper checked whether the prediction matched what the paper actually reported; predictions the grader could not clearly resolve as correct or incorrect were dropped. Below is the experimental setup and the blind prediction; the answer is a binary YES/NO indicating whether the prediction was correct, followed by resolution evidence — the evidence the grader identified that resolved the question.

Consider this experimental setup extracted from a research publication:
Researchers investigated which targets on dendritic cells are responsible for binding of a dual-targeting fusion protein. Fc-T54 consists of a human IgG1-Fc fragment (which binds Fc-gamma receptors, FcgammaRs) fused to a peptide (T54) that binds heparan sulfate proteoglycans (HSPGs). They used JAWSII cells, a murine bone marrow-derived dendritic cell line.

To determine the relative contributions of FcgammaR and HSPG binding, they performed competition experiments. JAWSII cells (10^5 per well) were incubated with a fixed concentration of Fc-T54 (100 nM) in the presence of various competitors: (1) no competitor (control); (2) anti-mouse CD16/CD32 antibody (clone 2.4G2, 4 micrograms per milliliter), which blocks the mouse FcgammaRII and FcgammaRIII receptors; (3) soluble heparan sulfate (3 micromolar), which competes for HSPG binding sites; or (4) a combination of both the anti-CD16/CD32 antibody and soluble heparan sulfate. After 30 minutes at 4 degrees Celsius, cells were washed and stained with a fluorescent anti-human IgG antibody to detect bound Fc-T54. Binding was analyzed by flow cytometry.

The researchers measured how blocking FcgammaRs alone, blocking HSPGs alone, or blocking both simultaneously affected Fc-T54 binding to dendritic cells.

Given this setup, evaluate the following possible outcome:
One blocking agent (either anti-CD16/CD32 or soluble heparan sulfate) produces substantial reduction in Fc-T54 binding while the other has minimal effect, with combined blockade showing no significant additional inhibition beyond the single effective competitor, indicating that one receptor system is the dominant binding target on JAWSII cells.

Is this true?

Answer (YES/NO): NO